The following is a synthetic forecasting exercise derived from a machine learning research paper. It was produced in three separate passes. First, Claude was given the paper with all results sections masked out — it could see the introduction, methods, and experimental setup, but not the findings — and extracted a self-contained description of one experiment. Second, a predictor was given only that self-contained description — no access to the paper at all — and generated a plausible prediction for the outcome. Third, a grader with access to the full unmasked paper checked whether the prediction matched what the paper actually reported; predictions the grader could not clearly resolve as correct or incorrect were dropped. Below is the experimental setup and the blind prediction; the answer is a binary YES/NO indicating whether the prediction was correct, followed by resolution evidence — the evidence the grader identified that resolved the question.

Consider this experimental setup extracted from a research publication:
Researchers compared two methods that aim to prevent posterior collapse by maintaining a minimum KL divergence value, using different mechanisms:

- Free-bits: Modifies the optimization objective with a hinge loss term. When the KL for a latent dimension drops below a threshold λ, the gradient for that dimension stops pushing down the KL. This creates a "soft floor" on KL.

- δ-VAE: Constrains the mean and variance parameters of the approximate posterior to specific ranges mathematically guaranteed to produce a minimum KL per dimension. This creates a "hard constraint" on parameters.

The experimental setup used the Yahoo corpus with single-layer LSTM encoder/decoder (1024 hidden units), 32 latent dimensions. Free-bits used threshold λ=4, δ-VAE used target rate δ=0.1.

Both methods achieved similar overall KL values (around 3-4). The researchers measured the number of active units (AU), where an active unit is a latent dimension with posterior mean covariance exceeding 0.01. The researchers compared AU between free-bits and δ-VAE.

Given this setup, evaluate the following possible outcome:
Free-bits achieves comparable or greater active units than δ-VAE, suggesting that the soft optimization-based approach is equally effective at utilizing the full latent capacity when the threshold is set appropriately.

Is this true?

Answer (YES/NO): YES